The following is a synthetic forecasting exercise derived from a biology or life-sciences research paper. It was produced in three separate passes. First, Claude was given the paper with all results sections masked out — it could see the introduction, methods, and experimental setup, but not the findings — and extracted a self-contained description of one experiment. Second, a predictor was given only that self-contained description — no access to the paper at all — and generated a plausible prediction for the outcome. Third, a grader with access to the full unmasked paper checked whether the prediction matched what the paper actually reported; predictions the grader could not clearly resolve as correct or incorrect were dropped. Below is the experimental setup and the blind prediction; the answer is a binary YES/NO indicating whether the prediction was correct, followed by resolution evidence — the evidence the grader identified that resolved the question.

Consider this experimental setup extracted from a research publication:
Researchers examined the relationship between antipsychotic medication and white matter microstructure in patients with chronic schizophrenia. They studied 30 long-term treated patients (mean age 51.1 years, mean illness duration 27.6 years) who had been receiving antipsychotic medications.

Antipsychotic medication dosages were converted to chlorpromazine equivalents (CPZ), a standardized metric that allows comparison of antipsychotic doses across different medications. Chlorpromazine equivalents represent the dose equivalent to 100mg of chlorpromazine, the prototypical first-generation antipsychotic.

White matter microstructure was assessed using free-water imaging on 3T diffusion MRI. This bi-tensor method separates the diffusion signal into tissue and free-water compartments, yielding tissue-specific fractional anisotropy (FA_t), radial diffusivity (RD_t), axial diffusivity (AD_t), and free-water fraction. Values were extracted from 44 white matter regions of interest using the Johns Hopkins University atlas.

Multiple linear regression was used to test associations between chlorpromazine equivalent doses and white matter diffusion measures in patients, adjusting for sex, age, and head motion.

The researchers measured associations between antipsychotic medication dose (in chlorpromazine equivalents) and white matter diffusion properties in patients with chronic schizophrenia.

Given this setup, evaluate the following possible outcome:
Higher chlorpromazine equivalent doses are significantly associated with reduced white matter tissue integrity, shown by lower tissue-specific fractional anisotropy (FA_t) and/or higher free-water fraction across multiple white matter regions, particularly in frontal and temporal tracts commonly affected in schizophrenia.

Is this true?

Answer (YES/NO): NO